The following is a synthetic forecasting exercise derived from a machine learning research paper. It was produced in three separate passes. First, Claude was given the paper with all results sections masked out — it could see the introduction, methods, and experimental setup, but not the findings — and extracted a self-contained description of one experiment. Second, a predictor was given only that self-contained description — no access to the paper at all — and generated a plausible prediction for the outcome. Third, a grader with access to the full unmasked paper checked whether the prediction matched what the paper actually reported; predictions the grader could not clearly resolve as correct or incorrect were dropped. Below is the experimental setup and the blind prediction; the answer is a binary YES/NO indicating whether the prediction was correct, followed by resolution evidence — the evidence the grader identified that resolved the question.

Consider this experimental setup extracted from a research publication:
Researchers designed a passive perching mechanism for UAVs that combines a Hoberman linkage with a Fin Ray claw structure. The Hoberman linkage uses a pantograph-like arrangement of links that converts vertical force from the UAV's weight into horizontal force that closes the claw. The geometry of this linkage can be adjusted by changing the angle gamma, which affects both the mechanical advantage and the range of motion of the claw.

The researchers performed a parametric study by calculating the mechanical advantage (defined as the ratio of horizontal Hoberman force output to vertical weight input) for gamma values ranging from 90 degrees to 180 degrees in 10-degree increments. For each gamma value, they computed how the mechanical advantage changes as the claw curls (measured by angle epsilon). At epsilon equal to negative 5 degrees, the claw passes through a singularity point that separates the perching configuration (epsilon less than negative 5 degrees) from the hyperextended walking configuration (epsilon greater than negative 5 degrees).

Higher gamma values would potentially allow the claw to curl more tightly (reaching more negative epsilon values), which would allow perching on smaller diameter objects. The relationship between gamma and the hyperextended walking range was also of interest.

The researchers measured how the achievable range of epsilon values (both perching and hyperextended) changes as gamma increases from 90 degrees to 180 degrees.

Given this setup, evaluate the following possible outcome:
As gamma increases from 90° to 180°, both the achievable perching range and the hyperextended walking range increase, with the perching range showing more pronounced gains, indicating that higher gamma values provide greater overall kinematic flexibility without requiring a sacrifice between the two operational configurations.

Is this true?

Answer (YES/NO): NO